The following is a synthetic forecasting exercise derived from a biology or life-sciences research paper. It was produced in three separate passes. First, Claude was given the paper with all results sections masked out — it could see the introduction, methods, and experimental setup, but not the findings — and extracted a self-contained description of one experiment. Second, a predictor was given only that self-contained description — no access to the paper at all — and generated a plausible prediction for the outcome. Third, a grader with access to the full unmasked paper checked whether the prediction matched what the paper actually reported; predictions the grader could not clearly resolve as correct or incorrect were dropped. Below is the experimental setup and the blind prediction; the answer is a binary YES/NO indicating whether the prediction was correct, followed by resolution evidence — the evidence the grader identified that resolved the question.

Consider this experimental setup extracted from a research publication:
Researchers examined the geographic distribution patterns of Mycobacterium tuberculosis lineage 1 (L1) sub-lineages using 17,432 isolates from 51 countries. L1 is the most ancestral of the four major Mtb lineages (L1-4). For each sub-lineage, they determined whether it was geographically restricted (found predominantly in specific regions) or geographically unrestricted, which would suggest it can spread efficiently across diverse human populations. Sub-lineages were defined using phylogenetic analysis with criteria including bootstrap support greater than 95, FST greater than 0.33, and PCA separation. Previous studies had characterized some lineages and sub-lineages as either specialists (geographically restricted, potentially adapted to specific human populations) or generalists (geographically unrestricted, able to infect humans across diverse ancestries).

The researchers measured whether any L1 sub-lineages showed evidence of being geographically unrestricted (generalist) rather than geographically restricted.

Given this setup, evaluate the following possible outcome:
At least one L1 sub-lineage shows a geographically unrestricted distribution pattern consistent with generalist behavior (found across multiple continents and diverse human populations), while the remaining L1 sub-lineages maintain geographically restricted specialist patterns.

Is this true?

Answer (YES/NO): YES